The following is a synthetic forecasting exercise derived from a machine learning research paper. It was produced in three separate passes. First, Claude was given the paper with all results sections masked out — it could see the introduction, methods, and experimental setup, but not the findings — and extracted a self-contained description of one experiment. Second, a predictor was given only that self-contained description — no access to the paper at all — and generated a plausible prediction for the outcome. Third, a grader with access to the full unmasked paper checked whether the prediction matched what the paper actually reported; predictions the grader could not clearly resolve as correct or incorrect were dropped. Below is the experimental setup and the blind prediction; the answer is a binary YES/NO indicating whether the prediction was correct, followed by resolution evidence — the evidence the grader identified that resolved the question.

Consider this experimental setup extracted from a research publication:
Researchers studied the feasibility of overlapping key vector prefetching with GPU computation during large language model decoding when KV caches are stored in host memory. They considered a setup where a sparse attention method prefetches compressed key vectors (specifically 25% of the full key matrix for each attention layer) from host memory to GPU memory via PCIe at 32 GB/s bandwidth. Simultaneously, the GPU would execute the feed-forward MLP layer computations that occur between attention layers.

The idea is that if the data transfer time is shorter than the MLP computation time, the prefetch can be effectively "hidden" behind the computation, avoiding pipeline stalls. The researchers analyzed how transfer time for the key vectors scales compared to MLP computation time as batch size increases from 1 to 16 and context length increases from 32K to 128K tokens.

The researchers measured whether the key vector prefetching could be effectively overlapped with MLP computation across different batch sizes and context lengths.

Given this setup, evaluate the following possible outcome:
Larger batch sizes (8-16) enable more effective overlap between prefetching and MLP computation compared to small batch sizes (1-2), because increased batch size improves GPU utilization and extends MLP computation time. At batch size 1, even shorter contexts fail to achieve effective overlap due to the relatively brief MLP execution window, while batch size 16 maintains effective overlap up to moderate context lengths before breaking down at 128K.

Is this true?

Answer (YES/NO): NO